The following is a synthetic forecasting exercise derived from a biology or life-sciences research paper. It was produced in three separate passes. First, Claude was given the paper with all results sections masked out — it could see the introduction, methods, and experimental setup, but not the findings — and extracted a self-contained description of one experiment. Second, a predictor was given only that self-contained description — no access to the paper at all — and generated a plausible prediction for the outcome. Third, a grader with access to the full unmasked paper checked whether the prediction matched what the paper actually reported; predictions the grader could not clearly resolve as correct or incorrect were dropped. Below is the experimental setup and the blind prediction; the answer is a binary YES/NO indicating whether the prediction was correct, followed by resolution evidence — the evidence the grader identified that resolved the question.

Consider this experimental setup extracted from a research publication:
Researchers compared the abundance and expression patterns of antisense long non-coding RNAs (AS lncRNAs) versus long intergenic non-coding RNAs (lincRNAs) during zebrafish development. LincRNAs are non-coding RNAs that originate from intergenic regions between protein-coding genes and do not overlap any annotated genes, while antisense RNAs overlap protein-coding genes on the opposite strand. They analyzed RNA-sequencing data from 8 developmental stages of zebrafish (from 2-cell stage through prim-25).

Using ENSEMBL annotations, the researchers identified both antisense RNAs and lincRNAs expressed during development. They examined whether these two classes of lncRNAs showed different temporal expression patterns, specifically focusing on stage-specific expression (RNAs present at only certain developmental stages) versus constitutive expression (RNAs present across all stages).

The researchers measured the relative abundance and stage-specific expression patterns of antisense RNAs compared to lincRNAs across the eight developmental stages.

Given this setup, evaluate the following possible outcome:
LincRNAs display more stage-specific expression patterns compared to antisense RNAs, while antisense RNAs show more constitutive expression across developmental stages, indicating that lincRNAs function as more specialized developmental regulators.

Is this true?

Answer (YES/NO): NO